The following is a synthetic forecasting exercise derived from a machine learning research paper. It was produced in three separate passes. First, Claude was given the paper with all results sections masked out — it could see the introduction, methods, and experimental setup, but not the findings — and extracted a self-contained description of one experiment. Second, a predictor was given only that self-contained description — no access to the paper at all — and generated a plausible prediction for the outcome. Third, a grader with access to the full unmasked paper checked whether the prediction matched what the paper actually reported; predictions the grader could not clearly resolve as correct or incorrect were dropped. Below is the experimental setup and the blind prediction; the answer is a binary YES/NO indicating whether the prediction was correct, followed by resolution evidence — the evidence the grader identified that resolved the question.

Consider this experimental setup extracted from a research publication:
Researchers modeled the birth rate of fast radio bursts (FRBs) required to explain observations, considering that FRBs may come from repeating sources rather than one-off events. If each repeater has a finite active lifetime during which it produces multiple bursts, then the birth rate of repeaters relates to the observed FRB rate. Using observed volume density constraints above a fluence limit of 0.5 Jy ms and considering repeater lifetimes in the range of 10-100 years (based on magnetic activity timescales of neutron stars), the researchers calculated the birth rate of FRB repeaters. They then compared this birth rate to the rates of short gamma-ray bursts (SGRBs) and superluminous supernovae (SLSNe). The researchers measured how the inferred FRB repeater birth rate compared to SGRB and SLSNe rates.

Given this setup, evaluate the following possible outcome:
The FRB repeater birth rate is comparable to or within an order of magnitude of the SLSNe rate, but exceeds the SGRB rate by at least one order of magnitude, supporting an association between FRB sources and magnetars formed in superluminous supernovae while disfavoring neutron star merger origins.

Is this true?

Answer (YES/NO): NO